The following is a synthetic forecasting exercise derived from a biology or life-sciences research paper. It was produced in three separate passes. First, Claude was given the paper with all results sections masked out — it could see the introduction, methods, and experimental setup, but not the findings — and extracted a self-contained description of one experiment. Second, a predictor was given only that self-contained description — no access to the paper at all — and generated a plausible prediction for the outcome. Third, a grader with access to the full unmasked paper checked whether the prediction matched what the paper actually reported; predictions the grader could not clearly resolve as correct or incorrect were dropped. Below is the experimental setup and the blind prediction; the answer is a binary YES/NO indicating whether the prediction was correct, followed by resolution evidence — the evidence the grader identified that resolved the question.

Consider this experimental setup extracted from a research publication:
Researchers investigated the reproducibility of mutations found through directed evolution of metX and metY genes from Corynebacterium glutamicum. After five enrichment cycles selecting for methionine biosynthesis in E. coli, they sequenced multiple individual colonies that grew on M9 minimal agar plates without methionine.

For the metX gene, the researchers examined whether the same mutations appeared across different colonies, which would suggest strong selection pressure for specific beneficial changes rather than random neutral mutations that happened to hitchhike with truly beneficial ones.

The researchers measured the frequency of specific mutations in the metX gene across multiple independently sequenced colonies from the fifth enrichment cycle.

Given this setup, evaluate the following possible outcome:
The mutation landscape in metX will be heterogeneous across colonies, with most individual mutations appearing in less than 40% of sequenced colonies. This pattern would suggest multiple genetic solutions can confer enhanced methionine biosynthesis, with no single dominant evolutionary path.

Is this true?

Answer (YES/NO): NO